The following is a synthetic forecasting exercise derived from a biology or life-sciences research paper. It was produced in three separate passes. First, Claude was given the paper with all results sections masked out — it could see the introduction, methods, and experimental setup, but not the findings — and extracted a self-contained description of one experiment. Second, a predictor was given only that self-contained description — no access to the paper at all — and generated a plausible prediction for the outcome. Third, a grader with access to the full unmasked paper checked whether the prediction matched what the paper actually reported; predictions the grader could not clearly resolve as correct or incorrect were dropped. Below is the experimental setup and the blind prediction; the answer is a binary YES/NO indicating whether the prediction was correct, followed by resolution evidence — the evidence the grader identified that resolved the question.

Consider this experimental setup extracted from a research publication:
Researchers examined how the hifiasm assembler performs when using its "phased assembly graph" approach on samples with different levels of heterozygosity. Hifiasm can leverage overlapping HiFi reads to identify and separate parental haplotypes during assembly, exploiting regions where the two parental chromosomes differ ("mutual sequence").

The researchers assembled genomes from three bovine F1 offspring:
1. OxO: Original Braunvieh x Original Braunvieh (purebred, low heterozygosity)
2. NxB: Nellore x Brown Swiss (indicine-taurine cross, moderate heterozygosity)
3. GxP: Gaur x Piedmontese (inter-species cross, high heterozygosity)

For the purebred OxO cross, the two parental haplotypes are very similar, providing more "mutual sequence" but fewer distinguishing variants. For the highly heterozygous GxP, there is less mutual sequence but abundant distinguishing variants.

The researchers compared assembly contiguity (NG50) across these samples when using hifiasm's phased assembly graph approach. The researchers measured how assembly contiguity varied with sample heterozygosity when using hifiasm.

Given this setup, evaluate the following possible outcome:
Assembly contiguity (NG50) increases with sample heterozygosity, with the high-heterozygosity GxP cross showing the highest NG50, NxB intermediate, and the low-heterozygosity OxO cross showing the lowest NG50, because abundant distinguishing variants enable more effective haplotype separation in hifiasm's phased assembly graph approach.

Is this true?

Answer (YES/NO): NO